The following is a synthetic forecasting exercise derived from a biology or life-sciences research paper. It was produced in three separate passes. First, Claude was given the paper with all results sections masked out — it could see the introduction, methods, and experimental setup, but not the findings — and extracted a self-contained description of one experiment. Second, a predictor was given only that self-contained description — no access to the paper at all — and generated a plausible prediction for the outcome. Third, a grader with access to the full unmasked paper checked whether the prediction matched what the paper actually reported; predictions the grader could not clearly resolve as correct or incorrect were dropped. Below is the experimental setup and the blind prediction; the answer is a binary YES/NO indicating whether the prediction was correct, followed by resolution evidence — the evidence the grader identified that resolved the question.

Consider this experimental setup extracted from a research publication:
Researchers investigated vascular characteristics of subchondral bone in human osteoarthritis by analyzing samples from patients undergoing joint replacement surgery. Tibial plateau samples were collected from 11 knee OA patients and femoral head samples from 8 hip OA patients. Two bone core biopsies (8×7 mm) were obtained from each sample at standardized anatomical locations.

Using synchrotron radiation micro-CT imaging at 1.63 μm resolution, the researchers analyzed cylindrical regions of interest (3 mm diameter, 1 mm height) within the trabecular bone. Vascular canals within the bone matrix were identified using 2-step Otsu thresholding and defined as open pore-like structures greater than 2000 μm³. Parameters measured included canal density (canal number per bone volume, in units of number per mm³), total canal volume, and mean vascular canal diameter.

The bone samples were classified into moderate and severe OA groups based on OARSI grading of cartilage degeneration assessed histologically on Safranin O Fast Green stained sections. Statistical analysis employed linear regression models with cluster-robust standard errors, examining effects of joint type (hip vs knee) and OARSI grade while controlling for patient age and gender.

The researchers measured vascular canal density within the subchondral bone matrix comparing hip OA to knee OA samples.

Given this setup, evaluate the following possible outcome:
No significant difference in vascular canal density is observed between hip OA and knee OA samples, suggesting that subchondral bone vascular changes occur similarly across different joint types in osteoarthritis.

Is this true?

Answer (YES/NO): NO